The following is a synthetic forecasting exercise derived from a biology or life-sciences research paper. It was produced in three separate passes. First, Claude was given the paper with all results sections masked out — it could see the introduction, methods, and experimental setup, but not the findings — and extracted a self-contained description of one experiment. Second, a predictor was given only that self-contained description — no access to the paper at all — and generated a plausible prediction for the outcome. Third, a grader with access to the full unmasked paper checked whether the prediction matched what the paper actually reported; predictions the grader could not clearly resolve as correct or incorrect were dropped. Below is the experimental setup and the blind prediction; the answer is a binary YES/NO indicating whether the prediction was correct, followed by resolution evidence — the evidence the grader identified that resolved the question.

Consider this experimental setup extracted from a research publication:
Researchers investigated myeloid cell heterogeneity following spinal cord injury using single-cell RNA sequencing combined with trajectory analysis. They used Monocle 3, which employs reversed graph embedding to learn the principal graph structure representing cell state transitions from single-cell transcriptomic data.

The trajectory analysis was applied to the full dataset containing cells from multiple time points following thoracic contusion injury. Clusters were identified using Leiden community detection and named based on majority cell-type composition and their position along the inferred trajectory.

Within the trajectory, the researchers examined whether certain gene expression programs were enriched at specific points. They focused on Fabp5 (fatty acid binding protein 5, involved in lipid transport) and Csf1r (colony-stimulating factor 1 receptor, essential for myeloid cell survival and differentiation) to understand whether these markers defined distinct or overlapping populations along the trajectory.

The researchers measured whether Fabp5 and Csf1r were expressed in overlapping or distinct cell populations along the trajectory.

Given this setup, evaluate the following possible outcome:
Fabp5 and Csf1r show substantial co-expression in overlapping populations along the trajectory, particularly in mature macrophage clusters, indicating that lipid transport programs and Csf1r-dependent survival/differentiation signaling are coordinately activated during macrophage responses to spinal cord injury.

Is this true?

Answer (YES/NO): NO